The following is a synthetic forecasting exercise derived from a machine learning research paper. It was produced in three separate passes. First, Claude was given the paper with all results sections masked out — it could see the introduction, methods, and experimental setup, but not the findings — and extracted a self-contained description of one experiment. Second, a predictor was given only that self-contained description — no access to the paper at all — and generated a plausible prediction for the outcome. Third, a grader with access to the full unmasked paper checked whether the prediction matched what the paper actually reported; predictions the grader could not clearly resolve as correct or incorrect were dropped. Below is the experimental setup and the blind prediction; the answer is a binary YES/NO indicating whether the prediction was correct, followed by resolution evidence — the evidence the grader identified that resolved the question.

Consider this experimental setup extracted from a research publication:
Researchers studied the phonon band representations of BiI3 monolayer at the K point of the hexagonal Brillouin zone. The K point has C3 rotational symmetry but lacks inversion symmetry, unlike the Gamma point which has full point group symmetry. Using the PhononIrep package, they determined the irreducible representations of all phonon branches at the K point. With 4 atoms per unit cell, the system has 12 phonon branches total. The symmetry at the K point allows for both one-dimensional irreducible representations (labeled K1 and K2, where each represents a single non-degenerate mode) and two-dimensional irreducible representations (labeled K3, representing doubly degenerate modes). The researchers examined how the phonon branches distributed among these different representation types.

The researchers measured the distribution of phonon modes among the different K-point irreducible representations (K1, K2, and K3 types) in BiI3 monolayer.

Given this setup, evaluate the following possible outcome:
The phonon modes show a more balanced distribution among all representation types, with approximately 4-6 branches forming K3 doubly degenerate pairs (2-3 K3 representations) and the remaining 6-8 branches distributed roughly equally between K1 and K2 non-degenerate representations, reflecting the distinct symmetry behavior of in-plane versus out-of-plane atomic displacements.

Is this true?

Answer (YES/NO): NO